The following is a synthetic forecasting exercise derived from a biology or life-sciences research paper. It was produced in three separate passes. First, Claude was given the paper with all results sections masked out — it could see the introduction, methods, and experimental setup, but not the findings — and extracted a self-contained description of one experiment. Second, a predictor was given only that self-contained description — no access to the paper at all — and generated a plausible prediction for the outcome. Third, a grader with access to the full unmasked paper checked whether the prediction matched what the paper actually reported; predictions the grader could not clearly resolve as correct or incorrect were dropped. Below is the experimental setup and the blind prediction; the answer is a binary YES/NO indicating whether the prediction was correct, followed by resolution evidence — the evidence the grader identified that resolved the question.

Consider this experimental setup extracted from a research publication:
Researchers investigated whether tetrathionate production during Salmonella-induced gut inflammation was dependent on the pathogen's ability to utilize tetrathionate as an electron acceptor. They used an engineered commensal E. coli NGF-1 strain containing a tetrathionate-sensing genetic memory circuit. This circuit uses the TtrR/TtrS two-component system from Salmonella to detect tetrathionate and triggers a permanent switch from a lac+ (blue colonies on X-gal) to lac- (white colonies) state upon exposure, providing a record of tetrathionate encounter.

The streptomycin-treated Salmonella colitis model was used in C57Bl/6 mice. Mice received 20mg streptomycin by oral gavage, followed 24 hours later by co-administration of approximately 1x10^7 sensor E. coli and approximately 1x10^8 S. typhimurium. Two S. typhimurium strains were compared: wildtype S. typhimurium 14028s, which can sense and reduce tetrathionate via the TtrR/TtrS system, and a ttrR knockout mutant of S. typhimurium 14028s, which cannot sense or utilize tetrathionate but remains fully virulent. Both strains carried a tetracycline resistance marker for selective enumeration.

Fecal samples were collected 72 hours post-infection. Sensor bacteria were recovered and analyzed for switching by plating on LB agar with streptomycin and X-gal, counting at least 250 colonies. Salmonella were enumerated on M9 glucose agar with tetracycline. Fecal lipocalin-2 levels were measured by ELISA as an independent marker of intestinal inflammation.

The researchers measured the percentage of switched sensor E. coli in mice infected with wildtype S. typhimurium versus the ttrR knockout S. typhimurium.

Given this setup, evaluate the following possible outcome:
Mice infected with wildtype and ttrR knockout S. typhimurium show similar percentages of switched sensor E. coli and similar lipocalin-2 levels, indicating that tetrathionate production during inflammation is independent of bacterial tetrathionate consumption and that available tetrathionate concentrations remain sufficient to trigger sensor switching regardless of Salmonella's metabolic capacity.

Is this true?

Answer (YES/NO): NO